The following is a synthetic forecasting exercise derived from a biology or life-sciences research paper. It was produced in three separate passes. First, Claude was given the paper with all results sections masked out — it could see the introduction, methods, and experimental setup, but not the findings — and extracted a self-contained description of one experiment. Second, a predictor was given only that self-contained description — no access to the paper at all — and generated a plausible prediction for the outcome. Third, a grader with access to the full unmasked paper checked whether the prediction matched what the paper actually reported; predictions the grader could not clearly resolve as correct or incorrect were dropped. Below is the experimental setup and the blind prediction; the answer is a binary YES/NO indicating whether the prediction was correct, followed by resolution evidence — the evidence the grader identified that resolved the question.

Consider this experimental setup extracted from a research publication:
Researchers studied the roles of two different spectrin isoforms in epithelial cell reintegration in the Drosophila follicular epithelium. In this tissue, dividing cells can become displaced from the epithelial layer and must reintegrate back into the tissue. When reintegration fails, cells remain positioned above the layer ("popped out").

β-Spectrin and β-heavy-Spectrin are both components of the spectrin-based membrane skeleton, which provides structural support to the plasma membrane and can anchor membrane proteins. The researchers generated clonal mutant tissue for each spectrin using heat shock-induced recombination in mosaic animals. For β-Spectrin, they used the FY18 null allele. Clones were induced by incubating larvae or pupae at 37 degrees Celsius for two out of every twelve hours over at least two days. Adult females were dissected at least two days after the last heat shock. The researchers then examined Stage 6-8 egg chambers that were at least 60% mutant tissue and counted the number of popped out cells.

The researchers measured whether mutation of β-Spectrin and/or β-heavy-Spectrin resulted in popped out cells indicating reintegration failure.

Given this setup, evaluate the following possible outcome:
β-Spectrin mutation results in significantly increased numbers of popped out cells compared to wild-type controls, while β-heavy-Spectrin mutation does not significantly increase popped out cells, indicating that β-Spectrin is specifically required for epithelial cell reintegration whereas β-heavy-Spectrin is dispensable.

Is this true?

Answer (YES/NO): YES